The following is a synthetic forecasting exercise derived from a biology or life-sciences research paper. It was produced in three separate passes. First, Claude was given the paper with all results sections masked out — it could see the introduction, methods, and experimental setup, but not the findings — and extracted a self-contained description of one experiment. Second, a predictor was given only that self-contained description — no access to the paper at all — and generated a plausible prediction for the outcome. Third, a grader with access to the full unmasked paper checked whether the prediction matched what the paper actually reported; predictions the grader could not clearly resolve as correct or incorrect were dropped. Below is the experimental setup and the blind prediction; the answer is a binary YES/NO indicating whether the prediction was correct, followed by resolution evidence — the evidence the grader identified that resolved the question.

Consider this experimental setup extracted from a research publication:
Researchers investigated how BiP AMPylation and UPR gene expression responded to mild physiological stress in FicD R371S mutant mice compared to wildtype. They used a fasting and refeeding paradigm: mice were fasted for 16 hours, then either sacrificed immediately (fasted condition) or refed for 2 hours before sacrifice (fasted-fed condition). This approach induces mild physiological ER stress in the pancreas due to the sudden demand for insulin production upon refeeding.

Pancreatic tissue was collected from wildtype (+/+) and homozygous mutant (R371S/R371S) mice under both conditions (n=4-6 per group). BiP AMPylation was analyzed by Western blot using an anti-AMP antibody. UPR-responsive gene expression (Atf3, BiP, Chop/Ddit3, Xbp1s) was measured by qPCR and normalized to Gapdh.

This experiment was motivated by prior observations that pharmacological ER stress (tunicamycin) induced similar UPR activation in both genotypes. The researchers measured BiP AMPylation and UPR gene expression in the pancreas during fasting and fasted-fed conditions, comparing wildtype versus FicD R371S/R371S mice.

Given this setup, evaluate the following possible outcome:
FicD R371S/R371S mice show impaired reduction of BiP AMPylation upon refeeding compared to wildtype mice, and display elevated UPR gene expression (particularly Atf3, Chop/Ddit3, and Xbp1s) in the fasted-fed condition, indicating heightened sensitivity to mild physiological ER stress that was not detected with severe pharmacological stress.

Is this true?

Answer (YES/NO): YES